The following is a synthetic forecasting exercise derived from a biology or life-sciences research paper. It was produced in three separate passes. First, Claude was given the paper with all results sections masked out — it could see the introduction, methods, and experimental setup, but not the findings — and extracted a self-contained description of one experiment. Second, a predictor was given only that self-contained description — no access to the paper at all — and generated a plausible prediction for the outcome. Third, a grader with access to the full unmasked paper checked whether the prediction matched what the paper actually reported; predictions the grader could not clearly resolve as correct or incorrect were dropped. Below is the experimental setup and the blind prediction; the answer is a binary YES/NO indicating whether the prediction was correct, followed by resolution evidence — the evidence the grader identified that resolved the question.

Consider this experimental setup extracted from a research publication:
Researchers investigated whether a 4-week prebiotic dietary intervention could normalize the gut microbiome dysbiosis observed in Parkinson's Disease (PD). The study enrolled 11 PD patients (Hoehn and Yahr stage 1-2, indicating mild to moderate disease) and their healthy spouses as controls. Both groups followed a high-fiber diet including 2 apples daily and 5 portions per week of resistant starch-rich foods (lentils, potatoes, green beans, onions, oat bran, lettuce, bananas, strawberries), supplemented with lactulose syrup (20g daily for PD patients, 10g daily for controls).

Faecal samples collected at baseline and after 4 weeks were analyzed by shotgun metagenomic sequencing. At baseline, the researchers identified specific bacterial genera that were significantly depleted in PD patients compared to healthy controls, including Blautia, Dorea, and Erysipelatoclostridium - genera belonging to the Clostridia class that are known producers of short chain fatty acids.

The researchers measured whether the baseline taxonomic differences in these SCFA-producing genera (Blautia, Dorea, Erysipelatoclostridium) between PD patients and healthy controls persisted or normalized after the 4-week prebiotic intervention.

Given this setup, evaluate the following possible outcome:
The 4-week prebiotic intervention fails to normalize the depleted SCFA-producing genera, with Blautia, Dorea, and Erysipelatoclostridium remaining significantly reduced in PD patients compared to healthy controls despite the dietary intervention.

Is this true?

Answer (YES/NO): YES